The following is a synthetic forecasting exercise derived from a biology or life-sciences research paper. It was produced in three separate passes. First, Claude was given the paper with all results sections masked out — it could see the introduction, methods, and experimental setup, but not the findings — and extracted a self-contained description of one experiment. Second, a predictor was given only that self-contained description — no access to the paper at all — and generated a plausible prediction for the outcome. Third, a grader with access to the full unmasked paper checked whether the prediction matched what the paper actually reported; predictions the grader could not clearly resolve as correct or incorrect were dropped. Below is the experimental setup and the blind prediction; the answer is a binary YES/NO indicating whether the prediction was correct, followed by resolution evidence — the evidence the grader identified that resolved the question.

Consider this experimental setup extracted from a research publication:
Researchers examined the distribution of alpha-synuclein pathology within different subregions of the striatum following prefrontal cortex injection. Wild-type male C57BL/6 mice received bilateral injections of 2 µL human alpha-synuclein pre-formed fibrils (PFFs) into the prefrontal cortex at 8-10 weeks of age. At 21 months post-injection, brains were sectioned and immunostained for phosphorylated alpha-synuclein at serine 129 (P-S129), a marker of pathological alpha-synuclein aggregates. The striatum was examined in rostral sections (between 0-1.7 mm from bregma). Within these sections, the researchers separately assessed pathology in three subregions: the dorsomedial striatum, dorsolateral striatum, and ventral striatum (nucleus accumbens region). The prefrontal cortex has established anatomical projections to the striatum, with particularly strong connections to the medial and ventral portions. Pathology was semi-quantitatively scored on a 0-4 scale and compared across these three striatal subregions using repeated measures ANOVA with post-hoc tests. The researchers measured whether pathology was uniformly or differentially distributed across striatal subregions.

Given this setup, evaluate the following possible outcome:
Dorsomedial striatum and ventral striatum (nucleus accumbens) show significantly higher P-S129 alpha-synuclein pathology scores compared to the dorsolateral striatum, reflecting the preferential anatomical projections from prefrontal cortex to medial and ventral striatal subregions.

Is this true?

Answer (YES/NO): NO